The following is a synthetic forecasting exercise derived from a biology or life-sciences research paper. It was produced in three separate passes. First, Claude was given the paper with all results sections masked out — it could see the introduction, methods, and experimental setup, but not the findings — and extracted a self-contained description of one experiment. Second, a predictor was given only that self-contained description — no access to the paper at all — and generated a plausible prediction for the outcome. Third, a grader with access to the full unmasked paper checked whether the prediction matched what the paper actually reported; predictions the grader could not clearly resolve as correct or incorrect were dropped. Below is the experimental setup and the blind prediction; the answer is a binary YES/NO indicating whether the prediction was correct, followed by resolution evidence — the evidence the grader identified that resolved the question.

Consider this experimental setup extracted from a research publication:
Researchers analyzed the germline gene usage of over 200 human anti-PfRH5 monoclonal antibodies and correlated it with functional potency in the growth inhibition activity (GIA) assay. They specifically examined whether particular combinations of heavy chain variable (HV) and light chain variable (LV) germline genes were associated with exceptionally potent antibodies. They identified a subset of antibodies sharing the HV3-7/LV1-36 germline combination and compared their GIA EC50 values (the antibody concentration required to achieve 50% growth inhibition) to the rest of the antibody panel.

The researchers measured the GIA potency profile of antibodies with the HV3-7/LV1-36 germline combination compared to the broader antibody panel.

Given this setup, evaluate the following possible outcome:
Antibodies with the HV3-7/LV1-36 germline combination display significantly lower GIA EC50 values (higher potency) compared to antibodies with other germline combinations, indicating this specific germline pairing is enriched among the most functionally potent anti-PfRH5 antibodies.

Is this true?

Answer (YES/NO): YES